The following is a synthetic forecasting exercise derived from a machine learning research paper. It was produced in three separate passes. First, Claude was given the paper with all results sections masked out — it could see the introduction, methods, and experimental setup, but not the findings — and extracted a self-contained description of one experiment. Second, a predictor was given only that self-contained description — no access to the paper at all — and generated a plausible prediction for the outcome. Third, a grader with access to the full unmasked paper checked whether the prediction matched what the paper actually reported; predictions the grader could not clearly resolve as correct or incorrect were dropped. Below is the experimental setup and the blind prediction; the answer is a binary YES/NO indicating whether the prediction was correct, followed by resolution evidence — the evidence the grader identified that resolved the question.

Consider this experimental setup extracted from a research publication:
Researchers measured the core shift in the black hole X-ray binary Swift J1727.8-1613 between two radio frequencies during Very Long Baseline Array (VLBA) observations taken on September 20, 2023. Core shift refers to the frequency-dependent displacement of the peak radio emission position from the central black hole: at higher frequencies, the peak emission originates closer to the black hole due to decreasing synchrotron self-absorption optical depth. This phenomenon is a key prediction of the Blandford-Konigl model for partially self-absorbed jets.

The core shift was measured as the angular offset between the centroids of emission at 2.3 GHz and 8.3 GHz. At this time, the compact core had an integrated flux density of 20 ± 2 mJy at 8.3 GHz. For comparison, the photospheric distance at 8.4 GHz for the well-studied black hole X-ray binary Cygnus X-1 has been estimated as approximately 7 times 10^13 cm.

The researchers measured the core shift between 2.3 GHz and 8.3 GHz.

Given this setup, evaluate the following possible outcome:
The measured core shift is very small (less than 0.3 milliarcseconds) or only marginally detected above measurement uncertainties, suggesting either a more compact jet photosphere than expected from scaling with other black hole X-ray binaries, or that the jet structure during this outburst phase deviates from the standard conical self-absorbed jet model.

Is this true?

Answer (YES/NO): NO